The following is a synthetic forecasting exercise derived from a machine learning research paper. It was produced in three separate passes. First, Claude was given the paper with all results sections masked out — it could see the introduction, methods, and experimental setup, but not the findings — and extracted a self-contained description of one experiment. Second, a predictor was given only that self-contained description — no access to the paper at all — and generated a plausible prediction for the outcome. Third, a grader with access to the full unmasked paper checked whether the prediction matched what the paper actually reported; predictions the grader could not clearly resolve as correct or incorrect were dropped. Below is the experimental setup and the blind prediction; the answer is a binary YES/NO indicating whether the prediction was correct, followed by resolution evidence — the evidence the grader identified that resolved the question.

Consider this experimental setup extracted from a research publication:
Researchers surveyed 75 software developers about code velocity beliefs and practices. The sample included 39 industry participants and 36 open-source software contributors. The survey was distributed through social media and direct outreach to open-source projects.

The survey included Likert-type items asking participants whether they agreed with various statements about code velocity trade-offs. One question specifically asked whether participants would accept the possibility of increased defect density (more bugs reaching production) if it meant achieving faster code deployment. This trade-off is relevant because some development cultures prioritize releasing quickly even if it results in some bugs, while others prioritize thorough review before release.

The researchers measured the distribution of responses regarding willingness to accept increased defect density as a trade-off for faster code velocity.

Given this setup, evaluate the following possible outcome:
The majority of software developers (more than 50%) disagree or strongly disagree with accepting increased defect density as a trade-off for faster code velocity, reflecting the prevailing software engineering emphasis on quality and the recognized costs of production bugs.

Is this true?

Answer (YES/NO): YES